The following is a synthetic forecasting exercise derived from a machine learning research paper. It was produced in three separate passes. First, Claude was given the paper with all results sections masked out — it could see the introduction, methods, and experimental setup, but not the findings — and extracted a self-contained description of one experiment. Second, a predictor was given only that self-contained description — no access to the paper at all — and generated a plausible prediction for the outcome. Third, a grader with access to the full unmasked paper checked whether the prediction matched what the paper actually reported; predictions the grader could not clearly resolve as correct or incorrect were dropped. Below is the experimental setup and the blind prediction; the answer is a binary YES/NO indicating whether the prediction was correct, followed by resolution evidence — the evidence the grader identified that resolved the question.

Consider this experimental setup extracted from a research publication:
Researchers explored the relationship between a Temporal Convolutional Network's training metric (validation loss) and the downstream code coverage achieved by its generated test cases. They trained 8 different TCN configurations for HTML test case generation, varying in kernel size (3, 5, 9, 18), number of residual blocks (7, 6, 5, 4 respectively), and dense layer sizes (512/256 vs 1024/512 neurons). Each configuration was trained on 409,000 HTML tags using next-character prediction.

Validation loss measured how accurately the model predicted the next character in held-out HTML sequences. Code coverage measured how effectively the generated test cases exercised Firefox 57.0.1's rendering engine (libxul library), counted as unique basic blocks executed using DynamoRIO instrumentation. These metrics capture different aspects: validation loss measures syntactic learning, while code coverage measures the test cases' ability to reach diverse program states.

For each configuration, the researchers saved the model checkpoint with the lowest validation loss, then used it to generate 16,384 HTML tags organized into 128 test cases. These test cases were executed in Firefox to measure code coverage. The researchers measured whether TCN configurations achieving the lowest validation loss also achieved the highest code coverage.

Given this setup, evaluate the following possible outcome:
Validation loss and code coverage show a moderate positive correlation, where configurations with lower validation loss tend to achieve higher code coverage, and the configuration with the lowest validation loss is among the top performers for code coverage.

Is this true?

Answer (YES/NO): NO